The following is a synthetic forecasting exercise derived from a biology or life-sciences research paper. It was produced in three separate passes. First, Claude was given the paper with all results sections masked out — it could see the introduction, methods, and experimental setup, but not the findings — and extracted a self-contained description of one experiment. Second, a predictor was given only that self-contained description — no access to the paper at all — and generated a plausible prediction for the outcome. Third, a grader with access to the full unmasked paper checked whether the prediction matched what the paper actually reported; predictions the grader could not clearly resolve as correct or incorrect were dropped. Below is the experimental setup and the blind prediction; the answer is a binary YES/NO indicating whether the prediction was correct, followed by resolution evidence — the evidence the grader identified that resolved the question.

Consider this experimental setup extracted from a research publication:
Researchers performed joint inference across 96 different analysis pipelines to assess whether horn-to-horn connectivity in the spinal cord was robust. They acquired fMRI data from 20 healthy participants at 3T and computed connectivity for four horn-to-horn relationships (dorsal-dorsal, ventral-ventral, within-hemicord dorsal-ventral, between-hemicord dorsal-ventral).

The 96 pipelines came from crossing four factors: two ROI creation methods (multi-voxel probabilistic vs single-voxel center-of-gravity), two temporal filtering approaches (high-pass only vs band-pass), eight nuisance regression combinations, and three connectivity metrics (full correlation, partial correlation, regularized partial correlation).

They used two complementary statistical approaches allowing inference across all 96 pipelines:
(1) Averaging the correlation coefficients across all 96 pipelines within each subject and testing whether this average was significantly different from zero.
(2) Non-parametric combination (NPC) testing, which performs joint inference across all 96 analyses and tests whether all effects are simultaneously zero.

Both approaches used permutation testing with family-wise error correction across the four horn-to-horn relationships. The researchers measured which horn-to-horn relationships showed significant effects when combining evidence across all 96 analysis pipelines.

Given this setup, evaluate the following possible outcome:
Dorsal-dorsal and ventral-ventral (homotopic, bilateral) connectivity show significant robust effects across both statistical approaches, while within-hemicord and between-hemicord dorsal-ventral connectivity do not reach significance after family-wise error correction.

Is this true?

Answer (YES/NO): NO